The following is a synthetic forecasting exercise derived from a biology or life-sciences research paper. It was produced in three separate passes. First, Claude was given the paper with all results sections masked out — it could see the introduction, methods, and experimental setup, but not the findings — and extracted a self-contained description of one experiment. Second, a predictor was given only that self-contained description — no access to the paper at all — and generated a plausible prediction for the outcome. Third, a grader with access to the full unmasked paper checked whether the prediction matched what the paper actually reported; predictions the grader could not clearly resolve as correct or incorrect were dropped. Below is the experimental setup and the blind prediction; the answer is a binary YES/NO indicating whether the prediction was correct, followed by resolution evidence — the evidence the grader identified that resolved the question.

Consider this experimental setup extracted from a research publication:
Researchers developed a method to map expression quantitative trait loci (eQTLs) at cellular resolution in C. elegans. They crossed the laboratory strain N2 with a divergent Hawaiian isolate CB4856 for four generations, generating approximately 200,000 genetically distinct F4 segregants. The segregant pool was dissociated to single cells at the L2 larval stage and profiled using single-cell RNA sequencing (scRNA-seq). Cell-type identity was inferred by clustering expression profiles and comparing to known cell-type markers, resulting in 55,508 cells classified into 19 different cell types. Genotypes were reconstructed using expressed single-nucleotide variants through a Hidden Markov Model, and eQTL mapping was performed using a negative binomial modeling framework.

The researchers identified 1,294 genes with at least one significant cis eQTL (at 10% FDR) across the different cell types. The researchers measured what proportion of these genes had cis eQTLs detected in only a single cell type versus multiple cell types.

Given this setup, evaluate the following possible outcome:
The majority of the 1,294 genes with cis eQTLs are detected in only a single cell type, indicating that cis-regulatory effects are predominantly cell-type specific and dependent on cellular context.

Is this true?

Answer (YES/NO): YES